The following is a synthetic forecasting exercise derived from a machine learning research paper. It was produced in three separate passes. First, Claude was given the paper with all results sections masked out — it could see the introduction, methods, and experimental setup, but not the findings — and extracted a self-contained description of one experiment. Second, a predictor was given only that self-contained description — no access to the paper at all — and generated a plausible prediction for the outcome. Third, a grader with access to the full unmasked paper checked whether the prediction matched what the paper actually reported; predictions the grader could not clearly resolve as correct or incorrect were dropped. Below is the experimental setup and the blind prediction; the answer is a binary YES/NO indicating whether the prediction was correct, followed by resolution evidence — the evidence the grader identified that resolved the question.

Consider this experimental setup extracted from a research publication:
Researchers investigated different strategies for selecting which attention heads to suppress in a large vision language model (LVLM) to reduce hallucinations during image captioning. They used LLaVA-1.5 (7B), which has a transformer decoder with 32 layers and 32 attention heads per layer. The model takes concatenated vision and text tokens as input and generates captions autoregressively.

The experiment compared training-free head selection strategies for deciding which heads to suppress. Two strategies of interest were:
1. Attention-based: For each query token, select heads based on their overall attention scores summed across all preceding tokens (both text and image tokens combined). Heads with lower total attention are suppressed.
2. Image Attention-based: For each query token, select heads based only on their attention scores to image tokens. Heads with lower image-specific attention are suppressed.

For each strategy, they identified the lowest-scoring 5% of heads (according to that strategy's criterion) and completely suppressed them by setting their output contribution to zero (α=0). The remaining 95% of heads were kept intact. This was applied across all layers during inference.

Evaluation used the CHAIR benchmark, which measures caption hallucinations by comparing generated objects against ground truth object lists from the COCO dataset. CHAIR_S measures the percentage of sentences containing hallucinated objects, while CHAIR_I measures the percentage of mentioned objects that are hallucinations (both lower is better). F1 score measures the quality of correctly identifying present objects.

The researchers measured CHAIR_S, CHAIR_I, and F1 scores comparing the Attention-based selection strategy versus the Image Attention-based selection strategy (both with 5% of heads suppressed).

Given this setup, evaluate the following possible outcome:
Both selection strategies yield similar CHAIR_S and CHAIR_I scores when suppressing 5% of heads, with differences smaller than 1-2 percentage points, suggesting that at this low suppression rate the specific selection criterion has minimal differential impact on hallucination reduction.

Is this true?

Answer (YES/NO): NO